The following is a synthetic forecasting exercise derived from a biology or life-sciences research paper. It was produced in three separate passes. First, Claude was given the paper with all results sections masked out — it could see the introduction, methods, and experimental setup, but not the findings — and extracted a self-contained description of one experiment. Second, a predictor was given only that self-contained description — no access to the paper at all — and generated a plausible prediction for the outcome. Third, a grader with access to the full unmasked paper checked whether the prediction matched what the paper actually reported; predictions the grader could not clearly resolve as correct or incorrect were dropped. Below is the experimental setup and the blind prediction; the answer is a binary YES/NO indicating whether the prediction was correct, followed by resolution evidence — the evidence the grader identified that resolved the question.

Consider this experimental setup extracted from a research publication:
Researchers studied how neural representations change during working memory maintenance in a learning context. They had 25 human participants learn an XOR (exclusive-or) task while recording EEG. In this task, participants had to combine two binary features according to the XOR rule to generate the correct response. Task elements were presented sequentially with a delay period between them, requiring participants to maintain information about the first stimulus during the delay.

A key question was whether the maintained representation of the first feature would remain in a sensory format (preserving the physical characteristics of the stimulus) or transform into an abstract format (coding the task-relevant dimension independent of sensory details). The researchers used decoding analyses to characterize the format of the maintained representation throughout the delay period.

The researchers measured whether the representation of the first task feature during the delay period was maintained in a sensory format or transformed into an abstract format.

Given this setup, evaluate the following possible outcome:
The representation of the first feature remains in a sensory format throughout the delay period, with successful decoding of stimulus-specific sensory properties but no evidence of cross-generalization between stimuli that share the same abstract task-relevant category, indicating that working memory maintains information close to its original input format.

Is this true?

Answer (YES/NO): NO